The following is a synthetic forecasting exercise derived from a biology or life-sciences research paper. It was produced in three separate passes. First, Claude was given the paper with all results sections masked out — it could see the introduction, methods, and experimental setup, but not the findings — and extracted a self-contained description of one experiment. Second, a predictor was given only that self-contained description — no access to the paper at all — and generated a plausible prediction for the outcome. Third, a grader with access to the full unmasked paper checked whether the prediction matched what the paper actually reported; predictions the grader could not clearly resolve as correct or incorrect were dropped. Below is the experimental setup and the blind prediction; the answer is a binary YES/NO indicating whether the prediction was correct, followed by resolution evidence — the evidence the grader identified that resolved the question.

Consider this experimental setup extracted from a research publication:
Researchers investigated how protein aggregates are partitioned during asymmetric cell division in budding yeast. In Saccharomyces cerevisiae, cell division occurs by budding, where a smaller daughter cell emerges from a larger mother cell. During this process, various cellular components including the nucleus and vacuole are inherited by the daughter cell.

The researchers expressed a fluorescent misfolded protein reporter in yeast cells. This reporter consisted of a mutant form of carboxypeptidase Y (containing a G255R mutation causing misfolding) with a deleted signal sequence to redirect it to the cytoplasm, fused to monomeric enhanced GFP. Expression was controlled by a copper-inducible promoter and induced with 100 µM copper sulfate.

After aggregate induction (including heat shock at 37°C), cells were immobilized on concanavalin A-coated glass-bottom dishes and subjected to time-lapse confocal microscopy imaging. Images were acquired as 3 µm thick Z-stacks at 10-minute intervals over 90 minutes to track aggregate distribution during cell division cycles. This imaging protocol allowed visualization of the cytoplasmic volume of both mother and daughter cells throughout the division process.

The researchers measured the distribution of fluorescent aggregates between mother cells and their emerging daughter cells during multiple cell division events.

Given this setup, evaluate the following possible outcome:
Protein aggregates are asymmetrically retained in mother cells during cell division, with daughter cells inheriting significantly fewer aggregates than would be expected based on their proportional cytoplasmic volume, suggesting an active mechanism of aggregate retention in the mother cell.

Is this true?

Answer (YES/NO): YES